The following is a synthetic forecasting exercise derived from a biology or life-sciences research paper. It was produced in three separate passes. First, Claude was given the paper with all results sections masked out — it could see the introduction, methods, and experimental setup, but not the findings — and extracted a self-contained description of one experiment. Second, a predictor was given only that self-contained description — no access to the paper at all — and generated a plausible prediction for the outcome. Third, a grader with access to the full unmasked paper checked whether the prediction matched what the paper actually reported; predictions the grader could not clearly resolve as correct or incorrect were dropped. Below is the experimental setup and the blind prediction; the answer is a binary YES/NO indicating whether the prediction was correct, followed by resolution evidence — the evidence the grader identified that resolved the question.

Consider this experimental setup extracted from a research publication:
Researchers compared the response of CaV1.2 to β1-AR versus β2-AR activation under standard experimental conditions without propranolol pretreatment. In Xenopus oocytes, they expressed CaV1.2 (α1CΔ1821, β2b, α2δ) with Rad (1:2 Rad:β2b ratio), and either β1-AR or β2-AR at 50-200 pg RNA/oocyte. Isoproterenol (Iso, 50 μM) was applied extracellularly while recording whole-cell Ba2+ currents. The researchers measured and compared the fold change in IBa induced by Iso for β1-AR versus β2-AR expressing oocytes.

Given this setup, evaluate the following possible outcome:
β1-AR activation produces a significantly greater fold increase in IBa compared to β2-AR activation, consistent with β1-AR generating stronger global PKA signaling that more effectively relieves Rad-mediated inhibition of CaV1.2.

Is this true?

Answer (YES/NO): NO